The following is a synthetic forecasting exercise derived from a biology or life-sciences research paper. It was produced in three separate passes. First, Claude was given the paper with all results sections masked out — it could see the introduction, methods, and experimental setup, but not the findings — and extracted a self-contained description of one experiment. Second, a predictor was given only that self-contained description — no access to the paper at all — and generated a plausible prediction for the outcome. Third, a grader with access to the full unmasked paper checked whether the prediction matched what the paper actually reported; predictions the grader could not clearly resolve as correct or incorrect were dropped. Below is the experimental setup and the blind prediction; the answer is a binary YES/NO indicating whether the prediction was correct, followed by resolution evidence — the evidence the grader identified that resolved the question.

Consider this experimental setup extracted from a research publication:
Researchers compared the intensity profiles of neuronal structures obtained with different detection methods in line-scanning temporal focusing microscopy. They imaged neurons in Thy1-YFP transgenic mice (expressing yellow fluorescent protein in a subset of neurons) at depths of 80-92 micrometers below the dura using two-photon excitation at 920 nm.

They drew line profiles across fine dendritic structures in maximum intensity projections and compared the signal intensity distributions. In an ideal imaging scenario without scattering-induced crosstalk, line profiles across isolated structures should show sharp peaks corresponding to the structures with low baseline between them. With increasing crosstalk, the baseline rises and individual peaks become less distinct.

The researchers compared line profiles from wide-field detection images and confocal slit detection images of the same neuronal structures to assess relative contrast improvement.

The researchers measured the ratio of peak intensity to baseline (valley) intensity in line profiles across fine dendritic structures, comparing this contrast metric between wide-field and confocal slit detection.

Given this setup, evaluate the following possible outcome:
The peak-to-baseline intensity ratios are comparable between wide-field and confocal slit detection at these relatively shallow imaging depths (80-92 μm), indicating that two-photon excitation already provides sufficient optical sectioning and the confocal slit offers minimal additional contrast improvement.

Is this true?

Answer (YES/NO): NO